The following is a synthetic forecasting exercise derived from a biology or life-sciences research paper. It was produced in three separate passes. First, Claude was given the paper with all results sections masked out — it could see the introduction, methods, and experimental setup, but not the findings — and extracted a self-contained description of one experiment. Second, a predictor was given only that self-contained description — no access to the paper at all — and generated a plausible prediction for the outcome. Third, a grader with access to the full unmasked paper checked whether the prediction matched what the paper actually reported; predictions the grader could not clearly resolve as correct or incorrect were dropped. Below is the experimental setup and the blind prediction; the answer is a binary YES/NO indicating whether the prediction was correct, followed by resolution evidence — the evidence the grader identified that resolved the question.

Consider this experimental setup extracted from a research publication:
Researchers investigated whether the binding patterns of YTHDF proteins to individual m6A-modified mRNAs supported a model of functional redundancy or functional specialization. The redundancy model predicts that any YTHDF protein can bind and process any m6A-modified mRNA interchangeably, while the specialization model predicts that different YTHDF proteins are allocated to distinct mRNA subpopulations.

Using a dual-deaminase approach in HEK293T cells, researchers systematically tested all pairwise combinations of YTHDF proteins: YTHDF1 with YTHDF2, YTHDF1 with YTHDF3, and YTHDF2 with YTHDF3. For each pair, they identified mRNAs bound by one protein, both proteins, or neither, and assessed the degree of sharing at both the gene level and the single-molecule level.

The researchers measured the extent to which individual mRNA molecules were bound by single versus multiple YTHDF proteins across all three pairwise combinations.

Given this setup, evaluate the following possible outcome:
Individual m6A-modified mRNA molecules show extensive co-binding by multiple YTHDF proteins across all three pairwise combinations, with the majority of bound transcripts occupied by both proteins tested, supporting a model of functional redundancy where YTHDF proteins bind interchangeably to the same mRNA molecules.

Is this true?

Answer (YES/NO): NO